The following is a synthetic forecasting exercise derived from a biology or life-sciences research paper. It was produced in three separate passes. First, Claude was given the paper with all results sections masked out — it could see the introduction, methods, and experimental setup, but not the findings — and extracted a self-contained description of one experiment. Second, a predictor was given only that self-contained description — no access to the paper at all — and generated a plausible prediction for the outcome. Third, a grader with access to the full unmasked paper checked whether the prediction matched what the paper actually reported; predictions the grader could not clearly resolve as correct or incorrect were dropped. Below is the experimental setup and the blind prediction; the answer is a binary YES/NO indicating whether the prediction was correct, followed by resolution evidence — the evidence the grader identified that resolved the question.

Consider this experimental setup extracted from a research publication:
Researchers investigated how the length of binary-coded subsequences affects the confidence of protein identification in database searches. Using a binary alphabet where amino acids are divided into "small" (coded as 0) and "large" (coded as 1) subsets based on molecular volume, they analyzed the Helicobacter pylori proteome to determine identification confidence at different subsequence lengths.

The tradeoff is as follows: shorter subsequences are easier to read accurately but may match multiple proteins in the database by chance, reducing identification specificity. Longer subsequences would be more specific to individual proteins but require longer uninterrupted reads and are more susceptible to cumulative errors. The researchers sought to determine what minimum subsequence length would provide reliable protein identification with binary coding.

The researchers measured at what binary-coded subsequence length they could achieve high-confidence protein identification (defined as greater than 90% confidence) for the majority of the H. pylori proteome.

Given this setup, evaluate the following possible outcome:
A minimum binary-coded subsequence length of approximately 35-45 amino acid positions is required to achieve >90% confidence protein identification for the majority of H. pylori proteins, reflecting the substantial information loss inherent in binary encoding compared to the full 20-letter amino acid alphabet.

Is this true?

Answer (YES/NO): NO